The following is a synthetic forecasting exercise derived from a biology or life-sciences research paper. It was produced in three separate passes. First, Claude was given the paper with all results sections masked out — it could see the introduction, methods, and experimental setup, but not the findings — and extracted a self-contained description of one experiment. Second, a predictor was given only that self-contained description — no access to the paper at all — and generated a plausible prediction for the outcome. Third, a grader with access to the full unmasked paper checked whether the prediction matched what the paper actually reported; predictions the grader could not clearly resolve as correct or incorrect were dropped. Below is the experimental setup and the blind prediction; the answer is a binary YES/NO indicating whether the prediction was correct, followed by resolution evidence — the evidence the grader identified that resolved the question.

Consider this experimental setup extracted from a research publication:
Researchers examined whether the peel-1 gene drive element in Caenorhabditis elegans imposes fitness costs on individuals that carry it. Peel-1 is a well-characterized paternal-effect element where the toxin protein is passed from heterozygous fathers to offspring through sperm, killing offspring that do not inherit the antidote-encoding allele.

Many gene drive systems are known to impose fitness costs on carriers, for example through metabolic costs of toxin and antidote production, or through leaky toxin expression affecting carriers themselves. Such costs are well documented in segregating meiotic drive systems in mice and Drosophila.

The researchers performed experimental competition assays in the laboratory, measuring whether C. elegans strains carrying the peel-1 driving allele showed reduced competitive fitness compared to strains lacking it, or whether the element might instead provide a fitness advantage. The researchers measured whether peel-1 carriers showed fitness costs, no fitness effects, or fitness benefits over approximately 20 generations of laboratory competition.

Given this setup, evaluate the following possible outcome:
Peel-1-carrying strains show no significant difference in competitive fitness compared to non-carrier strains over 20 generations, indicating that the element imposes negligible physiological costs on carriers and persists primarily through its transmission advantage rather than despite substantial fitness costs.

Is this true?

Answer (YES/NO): NO